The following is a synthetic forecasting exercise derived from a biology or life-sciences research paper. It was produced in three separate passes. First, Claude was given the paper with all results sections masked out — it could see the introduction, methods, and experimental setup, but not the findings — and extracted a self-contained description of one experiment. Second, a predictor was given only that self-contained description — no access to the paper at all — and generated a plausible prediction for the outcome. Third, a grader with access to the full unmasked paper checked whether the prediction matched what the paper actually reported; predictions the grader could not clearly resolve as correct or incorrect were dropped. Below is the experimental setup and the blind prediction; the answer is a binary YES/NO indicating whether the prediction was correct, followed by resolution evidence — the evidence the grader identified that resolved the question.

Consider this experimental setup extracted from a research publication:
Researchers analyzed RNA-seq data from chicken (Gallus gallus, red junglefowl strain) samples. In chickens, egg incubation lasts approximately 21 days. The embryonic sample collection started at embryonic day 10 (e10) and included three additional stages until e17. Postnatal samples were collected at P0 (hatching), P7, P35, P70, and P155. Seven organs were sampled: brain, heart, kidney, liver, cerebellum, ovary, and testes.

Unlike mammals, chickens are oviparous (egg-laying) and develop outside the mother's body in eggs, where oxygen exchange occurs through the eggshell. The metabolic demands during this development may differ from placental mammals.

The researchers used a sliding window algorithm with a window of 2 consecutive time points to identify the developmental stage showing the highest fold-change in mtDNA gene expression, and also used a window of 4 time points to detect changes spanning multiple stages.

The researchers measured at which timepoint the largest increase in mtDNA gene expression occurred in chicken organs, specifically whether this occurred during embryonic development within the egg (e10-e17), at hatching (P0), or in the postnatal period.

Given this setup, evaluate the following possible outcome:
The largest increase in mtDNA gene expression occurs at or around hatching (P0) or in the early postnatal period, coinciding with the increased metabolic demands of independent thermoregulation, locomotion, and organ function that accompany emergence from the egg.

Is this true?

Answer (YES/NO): YES